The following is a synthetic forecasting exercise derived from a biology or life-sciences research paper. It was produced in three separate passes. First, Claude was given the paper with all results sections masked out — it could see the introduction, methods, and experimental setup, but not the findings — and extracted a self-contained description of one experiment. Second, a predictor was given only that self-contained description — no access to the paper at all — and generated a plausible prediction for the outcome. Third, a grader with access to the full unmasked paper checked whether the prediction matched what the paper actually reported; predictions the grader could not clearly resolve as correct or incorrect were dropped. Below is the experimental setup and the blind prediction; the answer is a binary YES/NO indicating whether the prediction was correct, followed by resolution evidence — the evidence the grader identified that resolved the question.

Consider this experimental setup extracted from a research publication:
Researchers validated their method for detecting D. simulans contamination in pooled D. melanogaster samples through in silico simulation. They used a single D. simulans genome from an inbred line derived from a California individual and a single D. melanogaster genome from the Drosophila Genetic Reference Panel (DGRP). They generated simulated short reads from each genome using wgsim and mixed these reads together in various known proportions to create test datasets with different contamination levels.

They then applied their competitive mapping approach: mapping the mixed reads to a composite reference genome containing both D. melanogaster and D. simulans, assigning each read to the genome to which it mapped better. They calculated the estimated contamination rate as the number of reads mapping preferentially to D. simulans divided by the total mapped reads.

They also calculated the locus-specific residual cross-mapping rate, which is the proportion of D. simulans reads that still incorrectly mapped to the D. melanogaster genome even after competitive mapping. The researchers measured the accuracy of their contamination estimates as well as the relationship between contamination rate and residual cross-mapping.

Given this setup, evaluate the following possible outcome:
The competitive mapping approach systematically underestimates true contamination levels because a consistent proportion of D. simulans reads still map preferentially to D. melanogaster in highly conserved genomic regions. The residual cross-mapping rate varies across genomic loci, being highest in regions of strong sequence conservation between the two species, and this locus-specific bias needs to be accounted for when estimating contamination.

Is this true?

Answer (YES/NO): NO